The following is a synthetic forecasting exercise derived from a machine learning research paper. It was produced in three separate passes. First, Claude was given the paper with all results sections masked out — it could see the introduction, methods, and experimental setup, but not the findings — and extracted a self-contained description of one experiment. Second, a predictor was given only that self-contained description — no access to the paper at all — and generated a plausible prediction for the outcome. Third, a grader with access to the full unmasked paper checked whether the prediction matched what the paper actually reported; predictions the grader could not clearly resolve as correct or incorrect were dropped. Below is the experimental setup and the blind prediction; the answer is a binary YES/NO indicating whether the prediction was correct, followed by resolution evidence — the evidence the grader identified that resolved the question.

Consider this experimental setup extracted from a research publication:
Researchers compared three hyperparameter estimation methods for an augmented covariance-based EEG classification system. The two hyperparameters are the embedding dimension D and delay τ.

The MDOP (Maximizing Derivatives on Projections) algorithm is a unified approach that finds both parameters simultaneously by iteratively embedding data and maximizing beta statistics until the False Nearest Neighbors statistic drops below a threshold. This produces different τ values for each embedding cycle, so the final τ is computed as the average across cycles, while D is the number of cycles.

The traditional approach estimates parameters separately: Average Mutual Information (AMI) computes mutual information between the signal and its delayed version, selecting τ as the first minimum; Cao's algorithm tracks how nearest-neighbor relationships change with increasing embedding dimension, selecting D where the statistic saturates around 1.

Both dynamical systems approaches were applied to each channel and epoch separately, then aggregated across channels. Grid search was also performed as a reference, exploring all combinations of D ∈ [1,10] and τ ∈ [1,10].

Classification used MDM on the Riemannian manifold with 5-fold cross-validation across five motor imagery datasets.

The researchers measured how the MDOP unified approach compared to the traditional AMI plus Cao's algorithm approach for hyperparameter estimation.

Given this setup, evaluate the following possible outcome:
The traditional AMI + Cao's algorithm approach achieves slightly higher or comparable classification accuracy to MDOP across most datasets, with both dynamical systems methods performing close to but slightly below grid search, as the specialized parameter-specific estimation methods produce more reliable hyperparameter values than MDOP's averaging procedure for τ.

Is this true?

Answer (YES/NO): YES